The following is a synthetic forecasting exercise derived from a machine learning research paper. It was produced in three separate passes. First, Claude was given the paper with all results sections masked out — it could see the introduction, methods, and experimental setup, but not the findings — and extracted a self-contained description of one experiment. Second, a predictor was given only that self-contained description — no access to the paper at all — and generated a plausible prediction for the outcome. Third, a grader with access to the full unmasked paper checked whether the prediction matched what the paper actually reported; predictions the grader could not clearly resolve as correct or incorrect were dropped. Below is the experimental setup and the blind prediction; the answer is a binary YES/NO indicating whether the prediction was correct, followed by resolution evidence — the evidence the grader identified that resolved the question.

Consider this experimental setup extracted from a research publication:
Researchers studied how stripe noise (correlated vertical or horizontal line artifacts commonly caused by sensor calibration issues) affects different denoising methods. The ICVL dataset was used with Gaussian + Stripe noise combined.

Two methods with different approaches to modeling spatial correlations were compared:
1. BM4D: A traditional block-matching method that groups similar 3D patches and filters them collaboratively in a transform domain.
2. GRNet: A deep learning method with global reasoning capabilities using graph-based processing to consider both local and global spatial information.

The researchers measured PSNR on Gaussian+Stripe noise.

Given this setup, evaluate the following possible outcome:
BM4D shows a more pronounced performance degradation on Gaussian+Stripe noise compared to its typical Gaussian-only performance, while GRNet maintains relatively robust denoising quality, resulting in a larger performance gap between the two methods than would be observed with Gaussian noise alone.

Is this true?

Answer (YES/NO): NO